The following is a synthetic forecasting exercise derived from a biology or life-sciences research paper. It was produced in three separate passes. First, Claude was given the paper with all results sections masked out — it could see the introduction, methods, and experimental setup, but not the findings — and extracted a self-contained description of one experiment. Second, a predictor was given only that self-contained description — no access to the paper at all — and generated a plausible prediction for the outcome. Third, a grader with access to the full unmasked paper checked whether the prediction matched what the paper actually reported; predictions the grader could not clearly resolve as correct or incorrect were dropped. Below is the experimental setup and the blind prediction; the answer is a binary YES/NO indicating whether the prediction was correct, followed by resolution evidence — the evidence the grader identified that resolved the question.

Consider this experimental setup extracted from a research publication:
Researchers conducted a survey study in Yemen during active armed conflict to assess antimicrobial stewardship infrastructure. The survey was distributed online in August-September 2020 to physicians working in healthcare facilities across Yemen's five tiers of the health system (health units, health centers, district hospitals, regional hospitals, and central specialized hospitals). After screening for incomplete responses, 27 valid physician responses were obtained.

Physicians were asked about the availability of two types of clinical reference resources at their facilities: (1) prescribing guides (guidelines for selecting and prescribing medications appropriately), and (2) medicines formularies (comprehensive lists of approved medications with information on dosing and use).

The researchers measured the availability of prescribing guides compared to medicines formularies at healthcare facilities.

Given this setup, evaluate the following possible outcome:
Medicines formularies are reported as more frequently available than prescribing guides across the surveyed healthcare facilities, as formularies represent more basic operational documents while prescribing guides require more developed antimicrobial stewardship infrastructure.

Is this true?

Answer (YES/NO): YES